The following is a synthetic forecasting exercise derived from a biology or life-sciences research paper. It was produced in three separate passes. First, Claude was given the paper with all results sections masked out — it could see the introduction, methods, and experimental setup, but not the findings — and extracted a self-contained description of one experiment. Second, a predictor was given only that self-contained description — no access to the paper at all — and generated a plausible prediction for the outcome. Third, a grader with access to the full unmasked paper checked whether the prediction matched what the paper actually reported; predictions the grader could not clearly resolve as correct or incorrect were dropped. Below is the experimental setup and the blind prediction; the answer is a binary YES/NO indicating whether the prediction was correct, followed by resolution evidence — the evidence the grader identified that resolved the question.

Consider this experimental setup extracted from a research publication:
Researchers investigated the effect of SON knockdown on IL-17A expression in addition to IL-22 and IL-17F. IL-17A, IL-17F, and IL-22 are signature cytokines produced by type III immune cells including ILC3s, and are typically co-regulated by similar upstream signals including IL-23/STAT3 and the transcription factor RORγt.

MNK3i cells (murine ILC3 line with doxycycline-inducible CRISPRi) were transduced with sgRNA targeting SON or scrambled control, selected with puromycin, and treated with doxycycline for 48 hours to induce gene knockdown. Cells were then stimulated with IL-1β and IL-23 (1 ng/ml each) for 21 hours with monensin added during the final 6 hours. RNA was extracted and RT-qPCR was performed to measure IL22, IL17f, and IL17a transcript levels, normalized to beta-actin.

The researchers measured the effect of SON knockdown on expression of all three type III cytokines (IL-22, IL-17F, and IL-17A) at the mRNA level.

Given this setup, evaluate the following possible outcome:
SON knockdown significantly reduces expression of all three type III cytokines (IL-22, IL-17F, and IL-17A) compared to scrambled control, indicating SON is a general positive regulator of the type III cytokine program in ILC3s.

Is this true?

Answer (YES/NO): YES